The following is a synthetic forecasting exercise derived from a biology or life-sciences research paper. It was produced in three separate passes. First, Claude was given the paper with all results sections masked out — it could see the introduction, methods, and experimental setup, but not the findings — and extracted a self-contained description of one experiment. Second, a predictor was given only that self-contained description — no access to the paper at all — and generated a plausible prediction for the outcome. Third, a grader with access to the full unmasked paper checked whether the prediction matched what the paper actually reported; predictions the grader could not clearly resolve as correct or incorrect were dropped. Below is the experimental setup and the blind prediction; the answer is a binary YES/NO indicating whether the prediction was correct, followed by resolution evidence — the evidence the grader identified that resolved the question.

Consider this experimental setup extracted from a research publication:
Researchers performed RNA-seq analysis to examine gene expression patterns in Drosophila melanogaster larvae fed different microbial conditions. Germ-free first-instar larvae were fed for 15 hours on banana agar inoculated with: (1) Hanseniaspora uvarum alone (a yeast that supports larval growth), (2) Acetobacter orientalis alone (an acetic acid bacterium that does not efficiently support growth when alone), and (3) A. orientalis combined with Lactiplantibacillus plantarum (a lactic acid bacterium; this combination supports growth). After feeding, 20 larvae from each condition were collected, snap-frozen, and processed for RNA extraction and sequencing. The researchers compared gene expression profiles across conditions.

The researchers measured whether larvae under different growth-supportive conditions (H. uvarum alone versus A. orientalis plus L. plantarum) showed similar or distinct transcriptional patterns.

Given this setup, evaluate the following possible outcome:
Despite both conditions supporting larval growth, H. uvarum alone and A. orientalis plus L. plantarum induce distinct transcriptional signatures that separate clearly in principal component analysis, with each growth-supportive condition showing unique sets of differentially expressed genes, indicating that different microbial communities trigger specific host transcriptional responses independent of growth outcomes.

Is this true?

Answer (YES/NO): NO